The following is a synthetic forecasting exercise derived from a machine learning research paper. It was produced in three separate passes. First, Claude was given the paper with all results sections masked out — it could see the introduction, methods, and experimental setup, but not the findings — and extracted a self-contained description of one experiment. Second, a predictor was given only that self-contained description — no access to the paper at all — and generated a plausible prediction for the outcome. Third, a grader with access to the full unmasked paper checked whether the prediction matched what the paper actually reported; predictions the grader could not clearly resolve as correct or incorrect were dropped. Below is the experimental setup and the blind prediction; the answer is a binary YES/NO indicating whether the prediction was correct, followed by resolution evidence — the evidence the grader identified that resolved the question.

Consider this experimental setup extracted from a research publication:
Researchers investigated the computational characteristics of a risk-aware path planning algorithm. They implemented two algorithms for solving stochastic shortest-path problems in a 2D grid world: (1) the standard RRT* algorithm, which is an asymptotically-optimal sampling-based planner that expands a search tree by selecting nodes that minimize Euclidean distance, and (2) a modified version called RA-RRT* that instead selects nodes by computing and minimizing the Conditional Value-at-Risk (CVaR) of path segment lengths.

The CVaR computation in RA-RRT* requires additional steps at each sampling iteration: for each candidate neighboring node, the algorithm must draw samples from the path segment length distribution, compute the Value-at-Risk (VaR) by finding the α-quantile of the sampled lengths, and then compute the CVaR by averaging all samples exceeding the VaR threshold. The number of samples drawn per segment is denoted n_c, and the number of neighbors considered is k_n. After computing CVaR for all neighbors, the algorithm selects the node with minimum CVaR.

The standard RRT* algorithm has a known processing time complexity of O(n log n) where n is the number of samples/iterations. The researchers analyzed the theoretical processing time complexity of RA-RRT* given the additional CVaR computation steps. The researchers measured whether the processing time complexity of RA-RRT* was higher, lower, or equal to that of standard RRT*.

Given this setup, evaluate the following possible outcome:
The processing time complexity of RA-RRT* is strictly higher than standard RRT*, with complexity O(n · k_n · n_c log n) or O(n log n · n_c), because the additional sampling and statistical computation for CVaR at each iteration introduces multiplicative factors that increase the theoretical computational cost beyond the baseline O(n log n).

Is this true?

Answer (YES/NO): NO